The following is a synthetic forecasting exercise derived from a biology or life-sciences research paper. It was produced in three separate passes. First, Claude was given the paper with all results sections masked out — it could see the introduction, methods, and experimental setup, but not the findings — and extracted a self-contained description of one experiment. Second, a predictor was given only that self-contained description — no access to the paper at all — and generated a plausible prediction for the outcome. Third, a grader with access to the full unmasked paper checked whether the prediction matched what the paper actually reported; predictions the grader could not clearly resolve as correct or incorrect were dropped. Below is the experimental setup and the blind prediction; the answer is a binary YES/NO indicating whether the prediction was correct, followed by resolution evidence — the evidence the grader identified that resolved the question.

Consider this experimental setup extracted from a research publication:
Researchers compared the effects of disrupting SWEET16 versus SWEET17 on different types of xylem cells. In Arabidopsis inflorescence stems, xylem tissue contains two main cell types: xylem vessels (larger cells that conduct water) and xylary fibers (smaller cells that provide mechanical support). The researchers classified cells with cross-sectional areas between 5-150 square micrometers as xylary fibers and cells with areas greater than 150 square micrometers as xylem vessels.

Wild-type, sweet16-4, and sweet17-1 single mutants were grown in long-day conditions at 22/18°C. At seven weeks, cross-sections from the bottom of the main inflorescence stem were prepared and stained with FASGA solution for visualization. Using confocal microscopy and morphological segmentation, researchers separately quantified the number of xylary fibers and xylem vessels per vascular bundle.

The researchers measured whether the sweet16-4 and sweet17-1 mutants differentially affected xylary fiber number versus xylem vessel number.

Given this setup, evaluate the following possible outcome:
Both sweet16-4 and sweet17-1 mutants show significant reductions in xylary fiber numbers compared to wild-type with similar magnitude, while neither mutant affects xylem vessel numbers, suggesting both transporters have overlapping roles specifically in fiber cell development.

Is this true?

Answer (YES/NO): NO